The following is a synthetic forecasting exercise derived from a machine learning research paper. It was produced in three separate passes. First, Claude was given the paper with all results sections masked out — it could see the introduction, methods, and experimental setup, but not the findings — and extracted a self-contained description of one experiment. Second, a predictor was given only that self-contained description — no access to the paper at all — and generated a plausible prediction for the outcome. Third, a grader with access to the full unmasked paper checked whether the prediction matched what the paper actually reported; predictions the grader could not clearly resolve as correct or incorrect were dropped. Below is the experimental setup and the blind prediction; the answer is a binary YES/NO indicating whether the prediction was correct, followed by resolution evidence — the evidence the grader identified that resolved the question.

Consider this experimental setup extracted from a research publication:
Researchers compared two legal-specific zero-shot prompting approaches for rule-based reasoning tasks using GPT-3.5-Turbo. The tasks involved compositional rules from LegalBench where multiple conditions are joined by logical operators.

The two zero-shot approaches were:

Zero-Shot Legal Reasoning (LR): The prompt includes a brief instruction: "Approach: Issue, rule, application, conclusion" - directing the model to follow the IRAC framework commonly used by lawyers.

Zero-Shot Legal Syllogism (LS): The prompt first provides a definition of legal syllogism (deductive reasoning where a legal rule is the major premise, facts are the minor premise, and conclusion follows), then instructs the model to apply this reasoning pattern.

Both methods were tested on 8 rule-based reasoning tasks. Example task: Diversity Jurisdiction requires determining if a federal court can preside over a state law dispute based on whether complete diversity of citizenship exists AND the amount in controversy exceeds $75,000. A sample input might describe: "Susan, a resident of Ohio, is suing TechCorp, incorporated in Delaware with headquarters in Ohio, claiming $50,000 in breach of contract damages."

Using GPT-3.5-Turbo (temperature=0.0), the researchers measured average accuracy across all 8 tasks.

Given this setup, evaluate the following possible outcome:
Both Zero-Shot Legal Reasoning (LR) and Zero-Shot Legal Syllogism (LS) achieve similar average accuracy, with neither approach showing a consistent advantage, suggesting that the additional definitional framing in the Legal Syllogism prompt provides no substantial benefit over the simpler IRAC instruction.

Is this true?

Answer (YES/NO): NO